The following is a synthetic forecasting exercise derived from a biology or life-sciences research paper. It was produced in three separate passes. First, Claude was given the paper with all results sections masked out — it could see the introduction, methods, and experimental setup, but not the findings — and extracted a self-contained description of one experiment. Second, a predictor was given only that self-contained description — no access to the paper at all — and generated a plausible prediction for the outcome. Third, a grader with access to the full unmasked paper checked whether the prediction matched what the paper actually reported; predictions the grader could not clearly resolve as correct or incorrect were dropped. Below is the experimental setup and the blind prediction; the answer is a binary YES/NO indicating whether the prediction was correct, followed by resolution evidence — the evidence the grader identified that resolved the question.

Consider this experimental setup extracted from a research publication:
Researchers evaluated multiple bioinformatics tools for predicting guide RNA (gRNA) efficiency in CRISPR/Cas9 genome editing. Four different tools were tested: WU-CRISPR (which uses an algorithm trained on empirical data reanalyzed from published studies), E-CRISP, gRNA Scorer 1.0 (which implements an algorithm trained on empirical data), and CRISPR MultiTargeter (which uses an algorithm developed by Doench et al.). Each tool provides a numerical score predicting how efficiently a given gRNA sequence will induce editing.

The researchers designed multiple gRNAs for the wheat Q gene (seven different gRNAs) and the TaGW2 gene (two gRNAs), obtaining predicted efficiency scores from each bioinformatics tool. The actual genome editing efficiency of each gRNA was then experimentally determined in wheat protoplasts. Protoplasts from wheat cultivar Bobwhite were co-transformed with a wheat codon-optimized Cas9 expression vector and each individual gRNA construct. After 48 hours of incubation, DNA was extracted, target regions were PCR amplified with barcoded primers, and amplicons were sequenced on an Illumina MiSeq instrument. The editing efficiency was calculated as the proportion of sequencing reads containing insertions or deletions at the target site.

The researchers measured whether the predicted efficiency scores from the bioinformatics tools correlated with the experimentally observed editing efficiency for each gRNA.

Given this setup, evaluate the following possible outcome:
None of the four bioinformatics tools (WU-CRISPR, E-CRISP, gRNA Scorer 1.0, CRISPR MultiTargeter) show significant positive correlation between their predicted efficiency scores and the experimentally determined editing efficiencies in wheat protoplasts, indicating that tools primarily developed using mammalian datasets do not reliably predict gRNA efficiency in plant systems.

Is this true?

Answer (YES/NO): YES